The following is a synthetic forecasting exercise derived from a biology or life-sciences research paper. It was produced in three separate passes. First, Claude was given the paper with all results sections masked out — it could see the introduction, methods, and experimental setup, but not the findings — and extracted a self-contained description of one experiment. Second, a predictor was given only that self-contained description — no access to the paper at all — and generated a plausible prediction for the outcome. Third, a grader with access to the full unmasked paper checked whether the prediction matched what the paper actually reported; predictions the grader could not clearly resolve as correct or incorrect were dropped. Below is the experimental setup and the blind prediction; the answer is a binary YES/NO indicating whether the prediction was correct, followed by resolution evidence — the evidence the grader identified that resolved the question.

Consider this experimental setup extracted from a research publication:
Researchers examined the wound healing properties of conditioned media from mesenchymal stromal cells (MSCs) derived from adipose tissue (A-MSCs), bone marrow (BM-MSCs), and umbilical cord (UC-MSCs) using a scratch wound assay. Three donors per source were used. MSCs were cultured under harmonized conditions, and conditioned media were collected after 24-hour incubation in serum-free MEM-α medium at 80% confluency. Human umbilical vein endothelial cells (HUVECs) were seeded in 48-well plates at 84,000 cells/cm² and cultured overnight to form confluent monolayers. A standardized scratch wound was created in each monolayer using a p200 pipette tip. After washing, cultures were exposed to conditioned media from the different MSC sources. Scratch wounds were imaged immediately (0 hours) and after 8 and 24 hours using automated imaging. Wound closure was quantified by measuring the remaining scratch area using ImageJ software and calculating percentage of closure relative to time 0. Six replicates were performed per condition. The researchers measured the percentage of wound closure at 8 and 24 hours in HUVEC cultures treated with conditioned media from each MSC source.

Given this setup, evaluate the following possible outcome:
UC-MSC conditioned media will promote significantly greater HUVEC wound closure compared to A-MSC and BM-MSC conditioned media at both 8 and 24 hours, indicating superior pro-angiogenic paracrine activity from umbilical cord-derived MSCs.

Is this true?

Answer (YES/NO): NO